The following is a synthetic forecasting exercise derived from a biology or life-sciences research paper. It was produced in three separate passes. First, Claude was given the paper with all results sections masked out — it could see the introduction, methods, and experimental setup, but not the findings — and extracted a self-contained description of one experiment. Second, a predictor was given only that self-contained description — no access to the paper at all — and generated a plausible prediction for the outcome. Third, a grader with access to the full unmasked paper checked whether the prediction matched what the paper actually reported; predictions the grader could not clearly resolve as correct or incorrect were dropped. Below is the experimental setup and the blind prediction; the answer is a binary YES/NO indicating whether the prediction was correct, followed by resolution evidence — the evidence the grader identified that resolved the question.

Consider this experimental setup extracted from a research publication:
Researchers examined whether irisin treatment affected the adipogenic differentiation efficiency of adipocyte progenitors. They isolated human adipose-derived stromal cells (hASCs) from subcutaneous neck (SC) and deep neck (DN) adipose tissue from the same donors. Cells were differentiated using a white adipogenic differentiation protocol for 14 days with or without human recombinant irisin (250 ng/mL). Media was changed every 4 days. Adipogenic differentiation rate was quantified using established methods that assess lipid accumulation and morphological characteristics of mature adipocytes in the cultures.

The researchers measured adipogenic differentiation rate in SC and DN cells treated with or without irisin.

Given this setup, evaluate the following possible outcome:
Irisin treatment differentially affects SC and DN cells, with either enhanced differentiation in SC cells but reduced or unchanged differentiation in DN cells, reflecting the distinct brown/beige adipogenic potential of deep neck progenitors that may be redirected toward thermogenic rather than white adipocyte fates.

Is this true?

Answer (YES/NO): NO